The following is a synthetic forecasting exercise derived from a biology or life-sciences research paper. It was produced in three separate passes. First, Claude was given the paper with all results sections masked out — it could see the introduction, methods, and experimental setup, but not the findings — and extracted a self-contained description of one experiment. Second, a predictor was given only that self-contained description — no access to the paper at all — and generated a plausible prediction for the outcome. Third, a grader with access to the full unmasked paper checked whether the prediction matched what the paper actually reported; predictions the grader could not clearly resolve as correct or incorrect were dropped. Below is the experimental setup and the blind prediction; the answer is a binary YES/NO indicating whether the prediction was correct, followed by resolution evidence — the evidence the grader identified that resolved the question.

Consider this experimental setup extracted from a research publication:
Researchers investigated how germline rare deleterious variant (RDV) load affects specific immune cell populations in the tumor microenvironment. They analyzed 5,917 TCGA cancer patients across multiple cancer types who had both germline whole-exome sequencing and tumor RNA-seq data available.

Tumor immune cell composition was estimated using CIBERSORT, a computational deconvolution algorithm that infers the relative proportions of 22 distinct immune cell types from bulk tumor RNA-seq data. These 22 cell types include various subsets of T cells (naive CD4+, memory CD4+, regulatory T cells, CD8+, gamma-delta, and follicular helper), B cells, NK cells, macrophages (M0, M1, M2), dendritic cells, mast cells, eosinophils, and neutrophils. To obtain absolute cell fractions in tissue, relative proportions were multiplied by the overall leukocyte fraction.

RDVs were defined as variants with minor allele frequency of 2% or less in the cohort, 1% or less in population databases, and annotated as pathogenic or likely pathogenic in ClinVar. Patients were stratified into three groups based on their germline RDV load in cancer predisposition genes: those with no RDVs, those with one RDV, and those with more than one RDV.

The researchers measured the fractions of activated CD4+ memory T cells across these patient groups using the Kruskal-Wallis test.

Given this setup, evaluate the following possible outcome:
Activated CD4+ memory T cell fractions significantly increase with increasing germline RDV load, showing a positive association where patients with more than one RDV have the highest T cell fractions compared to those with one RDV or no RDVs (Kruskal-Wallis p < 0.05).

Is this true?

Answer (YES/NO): NO